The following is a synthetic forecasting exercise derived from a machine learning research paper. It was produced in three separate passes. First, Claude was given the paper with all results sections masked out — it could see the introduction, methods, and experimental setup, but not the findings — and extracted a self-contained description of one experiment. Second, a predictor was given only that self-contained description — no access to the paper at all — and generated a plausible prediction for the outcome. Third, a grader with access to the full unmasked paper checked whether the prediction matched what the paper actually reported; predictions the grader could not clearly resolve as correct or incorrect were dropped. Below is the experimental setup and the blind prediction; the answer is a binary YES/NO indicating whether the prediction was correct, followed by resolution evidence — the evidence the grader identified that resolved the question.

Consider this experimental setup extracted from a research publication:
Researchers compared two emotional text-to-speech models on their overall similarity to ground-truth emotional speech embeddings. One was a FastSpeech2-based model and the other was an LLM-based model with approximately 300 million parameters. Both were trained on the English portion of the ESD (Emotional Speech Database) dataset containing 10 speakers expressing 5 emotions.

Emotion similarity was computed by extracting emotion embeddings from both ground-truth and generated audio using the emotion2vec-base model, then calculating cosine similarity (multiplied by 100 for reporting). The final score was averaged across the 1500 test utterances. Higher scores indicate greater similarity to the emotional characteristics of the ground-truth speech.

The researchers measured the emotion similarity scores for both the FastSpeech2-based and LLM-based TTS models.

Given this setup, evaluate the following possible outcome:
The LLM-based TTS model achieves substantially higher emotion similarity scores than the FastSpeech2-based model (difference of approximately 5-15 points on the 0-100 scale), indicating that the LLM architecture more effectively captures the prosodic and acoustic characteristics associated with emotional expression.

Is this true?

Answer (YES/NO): NO